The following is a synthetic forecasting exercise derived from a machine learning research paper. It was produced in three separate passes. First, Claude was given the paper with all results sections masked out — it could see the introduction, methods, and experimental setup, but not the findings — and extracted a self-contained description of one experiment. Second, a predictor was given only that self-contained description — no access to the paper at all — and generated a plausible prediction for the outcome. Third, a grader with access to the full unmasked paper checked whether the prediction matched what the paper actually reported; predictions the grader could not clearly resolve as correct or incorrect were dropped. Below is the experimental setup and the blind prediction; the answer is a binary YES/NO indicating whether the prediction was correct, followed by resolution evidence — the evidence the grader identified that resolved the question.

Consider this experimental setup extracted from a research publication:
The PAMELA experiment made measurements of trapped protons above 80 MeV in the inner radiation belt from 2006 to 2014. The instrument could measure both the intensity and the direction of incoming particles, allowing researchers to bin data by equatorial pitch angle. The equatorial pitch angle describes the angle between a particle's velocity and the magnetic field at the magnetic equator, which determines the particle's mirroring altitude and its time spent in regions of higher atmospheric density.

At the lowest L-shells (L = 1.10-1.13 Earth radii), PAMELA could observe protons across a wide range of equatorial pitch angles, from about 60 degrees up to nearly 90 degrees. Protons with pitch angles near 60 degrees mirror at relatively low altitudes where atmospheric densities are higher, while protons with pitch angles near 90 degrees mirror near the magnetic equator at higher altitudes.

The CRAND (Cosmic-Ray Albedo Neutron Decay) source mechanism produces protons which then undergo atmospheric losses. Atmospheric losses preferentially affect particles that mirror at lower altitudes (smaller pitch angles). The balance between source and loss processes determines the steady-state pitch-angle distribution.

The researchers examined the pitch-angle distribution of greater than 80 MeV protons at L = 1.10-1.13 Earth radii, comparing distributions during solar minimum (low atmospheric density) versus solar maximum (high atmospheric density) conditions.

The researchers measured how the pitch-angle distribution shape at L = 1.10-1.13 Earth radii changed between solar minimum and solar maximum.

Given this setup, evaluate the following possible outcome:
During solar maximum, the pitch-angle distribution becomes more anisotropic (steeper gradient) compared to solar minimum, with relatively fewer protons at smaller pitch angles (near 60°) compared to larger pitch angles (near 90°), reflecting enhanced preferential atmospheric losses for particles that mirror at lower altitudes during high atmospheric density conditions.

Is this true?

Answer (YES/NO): NO